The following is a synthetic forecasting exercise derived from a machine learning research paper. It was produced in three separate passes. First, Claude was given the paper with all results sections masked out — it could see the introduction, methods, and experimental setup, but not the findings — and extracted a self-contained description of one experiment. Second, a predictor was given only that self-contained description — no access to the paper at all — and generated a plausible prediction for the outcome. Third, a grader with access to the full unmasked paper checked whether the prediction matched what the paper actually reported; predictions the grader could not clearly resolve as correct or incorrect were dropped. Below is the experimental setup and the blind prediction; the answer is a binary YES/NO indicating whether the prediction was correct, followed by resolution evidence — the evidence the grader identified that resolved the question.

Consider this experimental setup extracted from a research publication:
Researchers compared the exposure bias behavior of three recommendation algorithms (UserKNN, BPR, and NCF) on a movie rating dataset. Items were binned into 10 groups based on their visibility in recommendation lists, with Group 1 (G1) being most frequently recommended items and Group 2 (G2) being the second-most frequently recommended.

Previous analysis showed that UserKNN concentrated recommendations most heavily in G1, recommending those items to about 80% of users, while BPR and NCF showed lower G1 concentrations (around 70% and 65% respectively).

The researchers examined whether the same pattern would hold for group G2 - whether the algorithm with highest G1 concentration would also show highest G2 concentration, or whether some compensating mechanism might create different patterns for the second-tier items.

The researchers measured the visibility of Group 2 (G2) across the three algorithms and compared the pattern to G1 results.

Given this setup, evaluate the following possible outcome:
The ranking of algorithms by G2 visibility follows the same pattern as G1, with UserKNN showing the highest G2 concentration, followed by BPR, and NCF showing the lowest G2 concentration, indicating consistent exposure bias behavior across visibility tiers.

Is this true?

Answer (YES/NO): NO